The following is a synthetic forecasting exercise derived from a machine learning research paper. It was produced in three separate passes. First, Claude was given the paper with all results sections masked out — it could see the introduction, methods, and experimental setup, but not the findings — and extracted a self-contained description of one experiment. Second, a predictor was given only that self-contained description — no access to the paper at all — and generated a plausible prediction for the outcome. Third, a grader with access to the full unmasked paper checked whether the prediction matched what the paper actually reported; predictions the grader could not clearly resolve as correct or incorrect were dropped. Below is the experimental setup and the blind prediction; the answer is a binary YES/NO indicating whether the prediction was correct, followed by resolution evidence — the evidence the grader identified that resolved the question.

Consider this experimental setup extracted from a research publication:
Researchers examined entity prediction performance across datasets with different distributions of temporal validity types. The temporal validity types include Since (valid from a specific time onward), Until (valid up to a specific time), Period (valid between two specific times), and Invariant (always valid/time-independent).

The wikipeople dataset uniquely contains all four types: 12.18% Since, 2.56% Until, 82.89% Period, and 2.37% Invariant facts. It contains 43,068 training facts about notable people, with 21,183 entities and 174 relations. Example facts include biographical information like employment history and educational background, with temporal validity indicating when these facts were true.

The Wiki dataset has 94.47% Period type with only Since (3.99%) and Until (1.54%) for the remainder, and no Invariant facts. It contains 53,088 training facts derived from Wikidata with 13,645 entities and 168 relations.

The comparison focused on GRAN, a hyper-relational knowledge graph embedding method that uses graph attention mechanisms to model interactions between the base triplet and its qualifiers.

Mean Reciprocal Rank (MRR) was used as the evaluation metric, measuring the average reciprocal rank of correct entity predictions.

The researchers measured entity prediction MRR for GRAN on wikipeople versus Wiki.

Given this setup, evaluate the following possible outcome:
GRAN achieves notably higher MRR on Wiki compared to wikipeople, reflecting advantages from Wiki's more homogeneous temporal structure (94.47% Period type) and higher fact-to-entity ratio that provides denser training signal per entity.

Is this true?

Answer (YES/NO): YES